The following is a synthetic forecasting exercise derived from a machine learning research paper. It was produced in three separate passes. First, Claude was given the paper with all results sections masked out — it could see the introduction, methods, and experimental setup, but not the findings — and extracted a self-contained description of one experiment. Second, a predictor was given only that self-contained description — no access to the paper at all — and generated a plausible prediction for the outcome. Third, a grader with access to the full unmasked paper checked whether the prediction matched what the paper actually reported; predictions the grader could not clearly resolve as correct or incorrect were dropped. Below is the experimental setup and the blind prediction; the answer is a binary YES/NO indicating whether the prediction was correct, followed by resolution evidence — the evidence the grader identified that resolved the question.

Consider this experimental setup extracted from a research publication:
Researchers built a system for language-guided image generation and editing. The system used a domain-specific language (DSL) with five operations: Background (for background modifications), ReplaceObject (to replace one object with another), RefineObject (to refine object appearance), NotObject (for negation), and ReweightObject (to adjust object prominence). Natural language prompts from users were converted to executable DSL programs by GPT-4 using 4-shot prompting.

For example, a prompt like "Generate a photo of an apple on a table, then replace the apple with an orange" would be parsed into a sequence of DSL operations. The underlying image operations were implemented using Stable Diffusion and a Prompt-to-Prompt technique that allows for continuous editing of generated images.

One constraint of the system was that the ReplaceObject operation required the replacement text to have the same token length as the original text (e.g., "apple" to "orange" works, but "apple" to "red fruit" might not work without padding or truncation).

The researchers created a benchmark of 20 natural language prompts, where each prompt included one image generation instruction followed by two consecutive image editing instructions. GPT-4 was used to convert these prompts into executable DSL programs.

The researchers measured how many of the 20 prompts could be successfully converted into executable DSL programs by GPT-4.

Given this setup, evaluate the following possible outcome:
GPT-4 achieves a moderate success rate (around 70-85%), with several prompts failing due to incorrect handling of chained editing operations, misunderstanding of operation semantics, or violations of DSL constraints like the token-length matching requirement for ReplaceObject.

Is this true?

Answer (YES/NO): NO